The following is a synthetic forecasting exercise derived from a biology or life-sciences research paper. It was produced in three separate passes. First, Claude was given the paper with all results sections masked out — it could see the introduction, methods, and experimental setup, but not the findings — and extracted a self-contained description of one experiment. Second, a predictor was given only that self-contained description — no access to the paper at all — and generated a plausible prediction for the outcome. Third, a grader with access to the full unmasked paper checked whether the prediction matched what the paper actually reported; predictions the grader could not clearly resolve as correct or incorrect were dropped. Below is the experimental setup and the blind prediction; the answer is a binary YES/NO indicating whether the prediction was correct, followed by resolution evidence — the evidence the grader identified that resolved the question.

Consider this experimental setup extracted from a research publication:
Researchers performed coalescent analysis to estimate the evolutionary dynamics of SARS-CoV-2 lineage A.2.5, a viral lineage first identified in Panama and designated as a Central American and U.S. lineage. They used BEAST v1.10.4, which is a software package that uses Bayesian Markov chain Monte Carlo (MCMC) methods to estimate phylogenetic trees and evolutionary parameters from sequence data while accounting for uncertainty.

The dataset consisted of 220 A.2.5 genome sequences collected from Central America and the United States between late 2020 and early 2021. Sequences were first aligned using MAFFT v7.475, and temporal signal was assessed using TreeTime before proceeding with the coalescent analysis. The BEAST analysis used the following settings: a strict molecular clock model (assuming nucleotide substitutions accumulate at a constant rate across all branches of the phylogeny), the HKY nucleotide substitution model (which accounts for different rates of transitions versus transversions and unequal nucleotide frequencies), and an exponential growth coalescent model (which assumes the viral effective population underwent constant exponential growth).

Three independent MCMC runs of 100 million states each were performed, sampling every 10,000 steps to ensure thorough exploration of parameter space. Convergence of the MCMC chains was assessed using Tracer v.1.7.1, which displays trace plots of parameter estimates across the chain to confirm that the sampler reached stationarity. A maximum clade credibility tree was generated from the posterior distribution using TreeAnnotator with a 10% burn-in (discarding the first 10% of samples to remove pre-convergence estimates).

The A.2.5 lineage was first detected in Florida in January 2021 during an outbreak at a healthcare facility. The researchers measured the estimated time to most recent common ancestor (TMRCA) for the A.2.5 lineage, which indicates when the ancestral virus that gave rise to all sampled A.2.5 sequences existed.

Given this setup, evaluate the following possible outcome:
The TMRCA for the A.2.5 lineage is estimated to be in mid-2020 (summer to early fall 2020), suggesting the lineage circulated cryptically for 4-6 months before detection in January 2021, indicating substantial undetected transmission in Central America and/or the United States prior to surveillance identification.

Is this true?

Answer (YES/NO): NO